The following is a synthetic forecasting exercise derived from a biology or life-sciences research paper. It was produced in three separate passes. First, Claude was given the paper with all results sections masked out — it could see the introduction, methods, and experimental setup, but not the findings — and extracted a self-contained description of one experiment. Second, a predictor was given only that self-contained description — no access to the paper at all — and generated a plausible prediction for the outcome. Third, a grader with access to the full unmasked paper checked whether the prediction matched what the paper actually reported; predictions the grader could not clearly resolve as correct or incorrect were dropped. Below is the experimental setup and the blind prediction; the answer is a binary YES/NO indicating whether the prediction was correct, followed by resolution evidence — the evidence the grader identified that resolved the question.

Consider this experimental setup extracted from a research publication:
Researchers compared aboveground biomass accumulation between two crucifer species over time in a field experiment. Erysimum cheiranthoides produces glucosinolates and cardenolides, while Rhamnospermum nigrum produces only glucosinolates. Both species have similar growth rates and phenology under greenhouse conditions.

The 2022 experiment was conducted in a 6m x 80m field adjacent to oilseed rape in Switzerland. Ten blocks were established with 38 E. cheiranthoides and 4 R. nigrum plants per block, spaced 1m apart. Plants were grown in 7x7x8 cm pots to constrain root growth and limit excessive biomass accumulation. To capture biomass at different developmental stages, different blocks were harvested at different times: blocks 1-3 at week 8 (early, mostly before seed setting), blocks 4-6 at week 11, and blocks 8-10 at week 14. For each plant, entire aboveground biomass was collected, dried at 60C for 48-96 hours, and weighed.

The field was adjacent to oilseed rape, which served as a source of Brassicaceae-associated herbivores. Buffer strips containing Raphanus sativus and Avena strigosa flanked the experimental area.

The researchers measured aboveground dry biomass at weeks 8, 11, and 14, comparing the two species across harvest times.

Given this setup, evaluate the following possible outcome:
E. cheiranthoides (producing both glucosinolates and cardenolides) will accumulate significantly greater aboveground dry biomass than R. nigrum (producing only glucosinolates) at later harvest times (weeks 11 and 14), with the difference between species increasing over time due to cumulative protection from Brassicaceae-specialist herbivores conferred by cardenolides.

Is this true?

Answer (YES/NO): NO